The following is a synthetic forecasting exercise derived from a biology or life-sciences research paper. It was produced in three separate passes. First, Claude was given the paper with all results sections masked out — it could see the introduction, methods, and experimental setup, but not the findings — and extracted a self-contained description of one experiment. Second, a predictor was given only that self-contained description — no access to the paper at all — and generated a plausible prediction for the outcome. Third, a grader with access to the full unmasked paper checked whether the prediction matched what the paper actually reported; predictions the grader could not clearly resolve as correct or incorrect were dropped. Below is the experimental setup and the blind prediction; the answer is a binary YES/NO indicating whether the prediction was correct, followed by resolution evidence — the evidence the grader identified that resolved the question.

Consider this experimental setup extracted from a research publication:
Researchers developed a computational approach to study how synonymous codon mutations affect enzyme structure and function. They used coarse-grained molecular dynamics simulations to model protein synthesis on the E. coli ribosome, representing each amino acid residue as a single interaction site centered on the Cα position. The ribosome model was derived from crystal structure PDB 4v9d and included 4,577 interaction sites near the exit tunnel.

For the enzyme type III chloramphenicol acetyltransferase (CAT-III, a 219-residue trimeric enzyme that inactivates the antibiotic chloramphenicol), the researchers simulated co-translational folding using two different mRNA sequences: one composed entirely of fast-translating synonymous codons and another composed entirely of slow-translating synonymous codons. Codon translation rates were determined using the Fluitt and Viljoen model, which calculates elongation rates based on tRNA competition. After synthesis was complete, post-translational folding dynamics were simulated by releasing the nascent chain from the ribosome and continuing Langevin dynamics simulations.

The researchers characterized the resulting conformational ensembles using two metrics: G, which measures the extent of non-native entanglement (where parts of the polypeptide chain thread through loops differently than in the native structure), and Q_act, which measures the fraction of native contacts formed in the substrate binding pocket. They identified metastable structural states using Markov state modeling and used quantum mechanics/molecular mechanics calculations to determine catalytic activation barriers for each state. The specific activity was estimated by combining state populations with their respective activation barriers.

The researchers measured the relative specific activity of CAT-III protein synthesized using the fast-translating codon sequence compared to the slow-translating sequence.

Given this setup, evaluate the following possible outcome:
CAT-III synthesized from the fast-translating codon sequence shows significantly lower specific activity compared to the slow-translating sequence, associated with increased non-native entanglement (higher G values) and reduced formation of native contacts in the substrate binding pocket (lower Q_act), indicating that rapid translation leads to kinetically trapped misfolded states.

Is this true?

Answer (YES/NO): YES